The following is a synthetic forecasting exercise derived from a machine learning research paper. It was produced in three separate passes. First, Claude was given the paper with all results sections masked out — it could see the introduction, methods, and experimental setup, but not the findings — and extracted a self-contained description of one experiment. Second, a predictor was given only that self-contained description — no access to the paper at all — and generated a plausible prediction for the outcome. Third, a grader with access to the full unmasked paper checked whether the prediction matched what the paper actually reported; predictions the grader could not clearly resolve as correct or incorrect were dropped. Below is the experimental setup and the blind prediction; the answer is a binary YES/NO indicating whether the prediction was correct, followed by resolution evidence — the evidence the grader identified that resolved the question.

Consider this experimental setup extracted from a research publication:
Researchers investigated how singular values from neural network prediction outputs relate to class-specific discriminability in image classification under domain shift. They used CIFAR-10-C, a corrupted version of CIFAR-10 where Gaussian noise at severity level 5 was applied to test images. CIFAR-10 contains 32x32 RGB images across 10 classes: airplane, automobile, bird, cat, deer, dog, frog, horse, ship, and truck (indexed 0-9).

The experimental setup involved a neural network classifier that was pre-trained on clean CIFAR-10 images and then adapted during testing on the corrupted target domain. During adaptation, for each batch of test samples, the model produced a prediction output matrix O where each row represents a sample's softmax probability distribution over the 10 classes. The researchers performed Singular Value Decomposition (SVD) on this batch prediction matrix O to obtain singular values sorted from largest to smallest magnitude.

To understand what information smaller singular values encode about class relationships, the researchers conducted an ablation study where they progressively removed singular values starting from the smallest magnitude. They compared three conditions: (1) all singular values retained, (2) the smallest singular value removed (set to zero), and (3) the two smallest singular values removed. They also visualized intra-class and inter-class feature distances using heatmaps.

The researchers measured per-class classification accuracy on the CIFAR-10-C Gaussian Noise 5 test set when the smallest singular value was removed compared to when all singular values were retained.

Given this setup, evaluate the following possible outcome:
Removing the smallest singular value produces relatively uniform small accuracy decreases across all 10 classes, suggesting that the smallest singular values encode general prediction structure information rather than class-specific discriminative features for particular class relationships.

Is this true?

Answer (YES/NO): NO